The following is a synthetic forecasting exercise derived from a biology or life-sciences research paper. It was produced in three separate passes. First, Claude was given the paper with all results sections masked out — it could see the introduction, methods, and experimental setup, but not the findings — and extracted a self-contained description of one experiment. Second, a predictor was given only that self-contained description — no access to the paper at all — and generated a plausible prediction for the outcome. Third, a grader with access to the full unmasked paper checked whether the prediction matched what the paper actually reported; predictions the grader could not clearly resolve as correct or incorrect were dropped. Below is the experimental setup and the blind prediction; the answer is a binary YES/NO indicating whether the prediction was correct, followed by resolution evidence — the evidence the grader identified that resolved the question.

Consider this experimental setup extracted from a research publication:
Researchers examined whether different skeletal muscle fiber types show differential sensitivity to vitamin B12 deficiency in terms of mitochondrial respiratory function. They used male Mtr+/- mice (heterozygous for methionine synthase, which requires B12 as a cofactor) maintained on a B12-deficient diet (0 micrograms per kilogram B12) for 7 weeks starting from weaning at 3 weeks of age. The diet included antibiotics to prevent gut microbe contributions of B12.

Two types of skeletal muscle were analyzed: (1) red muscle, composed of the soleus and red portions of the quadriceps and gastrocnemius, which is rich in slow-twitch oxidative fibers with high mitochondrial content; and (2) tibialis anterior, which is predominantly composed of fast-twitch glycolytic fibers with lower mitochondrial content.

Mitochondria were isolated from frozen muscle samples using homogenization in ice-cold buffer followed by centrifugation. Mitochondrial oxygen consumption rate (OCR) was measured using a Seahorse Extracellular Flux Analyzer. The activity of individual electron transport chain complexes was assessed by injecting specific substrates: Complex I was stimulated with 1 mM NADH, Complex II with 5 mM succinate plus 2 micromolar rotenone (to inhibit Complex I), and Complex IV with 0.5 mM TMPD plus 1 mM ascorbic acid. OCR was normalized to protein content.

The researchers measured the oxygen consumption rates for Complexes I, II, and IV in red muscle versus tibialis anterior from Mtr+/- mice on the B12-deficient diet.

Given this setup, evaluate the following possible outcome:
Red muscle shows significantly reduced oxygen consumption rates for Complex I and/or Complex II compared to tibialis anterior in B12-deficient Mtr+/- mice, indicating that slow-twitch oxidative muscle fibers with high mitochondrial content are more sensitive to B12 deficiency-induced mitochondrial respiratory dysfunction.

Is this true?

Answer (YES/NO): NO